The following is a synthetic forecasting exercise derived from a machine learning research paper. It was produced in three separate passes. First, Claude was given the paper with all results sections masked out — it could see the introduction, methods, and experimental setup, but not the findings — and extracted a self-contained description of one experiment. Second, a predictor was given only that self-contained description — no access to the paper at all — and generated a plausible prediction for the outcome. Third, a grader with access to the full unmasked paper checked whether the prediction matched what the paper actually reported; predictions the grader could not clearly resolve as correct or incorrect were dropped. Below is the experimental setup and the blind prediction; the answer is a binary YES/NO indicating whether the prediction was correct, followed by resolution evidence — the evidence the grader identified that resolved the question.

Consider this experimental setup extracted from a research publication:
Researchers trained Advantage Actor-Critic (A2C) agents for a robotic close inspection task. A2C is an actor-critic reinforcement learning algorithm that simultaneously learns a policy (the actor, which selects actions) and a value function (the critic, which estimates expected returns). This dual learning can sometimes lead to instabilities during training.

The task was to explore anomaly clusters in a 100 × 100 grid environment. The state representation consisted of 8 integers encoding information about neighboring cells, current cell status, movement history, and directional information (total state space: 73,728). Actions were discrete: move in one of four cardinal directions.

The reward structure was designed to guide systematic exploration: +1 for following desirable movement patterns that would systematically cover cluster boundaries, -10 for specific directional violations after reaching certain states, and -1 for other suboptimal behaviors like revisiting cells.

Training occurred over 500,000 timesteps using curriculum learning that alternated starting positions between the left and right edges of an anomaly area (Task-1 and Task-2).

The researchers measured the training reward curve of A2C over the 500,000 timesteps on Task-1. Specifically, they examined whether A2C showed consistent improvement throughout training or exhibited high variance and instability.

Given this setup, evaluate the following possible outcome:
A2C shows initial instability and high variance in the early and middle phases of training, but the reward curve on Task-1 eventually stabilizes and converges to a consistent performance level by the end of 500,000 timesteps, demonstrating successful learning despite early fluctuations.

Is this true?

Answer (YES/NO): NO